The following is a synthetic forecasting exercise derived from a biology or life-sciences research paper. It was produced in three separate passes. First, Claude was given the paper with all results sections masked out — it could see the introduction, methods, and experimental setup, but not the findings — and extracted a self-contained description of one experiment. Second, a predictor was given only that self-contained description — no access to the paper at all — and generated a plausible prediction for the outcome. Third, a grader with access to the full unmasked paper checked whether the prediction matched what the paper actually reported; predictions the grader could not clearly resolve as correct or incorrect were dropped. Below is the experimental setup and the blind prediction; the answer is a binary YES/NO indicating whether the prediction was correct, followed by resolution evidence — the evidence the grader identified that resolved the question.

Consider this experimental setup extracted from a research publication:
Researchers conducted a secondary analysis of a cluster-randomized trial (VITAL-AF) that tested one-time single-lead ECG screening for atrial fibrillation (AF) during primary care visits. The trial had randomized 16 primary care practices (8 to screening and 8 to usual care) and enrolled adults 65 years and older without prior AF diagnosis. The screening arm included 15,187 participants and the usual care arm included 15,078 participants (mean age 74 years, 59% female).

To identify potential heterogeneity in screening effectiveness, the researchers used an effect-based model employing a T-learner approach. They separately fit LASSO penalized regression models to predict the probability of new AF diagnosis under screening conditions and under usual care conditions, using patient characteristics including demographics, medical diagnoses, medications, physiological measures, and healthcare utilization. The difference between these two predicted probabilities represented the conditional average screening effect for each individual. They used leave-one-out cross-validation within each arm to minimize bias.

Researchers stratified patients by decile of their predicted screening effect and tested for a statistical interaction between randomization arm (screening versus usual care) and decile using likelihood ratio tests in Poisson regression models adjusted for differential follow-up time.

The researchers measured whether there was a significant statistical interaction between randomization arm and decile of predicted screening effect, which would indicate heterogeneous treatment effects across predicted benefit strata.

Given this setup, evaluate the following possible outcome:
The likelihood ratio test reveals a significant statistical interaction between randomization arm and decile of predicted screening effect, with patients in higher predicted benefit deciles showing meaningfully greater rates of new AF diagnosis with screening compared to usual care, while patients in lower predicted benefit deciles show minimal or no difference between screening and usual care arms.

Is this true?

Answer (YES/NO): YES